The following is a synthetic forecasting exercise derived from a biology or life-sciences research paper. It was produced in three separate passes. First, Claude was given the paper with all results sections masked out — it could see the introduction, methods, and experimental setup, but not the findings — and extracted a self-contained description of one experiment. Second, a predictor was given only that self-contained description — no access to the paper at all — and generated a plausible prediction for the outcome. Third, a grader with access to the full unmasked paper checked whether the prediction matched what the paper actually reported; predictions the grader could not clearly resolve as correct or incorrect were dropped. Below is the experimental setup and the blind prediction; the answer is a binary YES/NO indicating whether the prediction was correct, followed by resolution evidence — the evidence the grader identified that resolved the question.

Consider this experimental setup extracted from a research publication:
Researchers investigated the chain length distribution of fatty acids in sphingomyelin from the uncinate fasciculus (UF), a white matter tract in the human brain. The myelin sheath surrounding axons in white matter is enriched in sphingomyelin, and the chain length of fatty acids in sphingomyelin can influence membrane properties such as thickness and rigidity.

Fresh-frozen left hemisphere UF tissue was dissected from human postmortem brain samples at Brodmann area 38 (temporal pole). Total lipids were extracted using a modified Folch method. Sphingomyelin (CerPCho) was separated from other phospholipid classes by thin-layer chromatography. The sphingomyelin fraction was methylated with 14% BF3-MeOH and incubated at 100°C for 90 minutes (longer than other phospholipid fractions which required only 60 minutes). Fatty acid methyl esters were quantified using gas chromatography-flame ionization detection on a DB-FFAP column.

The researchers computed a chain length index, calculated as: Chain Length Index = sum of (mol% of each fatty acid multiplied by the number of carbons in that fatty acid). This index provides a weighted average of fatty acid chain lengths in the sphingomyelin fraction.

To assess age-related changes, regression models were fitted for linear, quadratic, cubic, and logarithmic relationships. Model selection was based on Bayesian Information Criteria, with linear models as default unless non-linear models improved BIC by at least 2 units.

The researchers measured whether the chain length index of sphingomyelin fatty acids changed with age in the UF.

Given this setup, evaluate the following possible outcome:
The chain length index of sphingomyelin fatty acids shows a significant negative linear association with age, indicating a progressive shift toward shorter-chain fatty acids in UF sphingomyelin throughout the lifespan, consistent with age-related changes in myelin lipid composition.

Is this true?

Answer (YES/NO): NO